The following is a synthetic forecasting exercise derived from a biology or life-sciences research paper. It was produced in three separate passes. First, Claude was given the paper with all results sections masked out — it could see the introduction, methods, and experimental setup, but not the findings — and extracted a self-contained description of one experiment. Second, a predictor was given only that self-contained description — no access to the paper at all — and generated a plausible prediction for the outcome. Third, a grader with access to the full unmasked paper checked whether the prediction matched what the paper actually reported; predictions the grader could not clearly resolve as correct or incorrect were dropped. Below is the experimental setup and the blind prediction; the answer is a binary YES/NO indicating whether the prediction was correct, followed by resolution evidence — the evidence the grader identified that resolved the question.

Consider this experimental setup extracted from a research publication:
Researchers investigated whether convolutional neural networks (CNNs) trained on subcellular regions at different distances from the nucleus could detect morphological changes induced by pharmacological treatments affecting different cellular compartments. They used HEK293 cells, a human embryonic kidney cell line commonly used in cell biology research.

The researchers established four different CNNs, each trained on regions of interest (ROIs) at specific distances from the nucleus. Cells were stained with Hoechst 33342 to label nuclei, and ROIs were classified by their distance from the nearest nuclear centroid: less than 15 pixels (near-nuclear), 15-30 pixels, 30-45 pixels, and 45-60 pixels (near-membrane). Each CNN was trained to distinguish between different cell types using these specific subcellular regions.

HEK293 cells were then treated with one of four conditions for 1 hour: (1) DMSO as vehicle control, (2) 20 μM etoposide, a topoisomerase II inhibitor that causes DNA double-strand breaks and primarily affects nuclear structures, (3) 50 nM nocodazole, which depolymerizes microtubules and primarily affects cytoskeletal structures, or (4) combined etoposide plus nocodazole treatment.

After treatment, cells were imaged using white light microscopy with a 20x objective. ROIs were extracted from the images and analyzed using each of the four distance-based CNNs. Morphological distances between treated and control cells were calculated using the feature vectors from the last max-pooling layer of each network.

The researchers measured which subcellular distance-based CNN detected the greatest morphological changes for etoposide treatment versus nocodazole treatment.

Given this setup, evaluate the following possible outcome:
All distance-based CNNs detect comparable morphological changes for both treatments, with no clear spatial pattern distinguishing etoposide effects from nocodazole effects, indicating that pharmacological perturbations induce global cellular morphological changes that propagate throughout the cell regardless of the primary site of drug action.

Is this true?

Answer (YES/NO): NO